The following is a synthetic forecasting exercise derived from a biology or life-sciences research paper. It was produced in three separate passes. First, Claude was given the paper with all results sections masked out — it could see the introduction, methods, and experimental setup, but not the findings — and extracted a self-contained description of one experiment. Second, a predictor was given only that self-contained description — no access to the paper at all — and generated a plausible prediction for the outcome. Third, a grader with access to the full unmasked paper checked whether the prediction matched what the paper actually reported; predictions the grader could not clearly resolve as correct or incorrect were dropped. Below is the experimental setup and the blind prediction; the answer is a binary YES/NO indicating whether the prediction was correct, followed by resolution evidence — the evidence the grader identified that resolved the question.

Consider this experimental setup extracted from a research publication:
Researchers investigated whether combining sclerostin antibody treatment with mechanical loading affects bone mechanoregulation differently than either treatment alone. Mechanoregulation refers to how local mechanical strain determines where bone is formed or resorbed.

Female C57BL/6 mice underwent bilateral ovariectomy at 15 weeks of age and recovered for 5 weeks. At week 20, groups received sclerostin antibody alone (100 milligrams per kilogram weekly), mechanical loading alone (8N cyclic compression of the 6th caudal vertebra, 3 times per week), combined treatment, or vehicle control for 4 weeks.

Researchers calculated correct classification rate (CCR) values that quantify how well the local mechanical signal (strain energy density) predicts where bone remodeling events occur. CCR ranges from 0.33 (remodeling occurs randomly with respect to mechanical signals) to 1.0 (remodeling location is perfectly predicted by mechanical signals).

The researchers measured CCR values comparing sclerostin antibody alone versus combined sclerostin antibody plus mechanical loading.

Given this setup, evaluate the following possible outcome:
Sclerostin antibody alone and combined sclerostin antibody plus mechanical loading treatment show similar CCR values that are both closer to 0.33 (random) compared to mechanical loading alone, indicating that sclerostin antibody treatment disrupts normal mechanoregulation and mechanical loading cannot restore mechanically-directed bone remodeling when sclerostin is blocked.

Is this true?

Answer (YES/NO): NO